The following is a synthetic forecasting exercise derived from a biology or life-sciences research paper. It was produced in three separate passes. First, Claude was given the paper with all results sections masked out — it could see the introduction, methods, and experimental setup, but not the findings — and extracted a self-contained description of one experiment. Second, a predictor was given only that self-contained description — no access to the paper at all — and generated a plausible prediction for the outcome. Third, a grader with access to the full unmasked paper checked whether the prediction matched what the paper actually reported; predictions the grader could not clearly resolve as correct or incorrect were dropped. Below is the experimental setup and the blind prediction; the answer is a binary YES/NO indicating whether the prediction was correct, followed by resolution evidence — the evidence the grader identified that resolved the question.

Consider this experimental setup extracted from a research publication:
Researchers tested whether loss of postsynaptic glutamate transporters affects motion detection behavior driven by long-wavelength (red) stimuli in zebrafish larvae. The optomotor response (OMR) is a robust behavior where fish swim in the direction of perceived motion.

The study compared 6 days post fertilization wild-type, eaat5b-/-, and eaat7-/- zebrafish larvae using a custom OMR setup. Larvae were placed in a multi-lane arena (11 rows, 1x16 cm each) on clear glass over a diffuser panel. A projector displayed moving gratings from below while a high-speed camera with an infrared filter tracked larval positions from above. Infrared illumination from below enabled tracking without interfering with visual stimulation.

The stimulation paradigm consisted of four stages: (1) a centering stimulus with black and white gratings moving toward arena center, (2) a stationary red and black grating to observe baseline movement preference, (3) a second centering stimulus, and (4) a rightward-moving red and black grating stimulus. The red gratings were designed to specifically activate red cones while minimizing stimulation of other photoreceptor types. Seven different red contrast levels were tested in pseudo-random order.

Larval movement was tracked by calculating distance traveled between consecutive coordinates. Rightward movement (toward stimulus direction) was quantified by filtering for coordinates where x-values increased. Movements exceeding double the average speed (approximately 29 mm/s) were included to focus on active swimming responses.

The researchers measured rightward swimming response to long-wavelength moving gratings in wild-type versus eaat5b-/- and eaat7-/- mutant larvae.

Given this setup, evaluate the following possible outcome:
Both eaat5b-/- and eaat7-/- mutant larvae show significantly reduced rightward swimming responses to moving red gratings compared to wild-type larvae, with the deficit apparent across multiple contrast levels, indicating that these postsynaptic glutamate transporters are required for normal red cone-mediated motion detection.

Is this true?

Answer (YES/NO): NO